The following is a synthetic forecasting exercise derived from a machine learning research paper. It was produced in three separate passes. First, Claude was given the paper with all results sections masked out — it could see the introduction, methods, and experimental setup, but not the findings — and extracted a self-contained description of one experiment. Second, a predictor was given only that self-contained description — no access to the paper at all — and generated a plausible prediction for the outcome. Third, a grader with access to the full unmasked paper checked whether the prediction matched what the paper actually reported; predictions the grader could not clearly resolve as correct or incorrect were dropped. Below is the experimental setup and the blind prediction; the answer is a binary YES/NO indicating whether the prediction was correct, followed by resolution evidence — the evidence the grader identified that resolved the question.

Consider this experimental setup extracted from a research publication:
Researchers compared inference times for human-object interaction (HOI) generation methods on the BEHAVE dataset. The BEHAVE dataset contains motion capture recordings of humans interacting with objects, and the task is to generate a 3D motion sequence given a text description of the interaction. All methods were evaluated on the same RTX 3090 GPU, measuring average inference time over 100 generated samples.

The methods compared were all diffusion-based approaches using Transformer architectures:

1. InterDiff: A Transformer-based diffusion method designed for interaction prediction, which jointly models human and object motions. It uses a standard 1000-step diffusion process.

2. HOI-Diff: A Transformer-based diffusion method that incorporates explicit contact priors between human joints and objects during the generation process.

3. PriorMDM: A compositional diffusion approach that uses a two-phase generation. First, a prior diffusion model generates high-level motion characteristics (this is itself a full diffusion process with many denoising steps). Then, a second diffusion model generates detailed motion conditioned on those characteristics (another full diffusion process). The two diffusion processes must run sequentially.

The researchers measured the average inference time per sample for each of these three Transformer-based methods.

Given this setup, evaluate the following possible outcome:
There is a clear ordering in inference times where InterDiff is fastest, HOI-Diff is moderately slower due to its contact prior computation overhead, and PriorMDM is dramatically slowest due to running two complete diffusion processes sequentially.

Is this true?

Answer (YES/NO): NO